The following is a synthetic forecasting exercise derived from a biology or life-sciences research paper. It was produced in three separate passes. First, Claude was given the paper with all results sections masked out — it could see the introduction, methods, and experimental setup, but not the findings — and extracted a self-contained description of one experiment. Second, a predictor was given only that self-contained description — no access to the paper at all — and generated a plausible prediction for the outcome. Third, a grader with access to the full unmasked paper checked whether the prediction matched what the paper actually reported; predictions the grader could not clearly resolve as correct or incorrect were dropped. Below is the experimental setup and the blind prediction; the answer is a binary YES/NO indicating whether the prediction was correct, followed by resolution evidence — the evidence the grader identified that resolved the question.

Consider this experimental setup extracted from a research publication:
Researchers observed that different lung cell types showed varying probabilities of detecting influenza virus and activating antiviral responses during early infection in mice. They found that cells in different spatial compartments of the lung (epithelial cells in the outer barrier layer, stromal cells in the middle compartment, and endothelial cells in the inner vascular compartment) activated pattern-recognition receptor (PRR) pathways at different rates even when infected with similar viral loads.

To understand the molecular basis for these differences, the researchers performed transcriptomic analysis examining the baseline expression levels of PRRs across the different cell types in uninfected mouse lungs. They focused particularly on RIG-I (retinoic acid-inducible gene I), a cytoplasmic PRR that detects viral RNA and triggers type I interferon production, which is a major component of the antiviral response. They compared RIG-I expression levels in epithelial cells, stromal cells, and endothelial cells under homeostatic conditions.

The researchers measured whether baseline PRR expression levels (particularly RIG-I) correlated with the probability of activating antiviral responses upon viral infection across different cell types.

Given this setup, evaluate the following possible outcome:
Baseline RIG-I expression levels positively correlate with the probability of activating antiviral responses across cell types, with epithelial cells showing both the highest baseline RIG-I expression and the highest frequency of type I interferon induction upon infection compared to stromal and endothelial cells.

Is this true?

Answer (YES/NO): NO